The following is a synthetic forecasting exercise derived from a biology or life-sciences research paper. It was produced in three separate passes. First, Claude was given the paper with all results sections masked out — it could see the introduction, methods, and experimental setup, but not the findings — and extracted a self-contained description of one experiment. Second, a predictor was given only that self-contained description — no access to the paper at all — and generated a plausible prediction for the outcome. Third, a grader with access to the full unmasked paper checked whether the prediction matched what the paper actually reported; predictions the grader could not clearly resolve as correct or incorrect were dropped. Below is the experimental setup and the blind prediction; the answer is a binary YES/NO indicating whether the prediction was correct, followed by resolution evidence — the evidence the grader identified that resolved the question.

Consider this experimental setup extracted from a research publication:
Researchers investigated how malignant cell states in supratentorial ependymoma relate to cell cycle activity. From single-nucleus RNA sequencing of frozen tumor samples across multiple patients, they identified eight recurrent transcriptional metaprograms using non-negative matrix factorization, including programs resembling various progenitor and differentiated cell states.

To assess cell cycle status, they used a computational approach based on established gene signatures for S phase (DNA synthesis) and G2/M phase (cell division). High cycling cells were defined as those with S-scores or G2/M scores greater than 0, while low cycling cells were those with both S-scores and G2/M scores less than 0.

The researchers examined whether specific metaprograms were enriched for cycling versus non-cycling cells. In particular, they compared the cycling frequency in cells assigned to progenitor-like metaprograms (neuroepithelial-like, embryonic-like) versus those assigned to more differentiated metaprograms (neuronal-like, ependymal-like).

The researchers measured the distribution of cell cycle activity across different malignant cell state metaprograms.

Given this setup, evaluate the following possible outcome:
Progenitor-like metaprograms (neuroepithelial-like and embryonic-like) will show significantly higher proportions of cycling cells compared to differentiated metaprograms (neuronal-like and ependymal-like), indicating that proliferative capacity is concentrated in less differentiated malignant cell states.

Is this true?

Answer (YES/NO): YES